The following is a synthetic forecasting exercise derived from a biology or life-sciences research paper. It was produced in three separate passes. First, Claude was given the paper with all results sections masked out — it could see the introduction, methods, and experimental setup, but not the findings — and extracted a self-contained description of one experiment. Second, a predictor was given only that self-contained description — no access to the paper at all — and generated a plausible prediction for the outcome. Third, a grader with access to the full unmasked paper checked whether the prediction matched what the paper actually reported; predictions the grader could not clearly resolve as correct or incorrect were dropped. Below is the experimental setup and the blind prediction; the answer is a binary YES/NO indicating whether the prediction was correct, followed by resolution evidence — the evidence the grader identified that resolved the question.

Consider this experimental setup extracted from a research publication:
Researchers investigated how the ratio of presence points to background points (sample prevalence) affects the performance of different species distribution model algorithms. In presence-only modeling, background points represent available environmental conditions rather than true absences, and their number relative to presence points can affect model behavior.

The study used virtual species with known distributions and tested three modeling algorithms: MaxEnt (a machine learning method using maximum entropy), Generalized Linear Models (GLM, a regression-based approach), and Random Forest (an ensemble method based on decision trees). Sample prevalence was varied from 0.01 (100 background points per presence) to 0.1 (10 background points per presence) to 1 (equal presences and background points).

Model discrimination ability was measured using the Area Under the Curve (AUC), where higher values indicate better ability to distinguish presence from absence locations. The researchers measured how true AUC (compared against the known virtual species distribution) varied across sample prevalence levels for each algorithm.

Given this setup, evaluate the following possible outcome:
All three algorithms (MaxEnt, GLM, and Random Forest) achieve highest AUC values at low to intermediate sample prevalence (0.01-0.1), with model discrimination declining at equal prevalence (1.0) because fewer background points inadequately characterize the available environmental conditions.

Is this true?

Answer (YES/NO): NO